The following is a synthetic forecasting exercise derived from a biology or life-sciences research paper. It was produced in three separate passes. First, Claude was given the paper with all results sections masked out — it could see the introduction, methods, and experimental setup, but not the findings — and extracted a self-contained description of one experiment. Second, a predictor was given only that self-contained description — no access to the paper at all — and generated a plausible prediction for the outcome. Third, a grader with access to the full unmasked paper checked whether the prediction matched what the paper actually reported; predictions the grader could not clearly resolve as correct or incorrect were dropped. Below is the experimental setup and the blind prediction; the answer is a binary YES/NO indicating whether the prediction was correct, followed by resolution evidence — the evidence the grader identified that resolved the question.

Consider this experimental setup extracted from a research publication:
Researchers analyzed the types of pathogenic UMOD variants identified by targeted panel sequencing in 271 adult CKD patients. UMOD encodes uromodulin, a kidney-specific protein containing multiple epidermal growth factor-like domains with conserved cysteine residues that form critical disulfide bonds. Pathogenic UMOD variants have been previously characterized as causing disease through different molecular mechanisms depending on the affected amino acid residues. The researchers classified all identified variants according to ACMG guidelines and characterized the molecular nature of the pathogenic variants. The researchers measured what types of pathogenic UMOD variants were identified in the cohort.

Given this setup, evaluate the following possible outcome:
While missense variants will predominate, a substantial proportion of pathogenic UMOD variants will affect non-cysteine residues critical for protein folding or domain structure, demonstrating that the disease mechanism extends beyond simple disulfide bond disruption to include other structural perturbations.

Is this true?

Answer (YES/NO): NO